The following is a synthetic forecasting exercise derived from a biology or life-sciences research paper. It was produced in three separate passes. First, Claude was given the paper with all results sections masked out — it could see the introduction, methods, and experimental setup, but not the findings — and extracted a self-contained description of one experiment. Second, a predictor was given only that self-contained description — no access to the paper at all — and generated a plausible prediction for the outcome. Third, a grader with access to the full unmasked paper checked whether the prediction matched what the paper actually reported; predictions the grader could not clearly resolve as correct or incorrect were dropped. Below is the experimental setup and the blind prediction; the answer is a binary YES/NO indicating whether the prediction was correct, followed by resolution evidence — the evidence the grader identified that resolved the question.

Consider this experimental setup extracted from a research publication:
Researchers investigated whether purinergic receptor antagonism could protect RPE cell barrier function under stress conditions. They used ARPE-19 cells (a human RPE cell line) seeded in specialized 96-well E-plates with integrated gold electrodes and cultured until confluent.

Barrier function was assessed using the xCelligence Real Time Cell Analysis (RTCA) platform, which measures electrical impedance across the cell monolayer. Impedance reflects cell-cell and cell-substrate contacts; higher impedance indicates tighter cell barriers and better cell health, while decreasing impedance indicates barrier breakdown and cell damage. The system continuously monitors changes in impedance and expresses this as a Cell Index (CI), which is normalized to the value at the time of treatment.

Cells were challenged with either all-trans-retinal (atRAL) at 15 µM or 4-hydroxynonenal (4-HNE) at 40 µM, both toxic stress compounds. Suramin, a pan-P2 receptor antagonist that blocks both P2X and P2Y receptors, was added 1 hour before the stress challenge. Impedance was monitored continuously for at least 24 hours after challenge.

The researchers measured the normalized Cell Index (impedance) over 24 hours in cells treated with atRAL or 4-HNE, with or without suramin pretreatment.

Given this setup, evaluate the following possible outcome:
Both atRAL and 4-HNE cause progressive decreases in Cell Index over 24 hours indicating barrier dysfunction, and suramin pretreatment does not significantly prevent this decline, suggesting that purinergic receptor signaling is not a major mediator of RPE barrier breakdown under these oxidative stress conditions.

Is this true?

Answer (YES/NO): NO